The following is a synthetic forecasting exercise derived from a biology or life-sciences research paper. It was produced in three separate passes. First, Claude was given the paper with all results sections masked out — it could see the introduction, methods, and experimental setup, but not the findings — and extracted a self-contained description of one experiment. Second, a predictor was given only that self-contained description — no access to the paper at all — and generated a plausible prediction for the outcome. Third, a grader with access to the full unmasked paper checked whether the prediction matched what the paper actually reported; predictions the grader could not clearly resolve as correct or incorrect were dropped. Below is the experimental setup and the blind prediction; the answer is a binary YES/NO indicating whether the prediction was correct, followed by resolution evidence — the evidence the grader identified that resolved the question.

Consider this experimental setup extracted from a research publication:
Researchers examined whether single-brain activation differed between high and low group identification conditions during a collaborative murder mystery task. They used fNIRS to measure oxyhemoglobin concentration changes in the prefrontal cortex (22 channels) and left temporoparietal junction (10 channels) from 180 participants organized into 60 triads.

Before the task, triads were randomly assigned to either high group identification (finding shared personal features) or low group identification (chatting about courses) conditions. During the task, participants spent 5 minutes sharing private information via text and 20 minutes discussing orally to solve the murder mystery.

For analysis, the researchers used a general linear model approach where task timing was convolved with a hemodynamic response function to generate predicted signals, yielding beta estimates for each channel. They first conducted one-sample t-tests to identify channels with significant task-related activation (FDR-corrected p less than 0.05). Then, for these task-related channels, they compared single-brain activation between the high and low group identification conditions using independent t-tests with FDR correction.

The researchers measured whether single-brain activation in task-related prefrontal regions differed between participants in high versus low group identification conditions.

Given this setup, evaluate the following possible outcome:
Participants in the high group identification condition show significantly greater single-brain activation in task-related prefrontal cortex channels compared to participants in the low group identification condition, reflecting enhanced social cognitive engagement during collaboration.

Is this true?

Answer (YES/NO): YES